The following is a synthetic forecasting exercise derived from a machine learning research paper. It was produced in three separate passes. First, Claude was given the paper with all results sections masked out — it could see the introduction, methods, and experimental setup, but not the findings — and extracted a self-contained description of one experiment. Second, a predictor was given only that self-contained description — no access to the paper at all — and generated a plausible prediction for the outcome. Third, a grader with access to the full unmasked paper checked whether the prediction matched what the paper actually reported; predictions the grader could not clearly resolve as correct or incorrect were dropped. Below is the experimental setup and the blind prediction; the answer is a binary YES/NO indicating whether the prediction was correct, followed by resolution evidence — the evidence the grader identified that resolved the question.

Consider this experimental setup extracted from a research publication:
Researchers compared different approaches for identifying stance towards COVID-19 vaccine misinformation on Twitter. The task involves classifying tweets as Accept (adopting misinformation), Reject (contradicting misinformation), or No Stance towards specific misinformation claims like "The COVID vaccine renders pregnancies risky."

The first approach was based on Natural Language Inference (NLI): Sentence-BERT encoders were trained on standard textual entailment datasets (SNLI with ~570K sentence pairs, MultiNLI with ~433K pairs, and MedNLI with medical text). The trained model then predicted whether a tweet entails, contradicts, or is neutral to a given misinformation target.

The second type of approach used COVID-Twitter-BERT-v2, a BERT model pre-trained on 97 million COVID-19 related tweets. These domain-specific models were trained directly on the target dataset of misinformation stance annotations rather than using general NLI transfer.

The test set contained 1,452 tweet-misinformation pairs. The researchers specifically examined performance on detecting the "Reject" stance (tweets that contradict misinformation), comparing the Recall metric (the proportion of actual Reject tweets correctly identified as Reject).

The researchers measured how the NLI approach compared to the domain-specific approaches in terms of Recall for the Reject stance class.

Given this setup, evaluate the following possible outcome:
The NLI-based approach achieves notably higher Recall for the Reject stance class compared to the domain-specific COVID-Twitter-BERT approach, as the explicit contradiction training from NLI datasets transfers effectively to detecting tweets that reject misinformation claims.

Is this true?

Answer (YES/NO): YES